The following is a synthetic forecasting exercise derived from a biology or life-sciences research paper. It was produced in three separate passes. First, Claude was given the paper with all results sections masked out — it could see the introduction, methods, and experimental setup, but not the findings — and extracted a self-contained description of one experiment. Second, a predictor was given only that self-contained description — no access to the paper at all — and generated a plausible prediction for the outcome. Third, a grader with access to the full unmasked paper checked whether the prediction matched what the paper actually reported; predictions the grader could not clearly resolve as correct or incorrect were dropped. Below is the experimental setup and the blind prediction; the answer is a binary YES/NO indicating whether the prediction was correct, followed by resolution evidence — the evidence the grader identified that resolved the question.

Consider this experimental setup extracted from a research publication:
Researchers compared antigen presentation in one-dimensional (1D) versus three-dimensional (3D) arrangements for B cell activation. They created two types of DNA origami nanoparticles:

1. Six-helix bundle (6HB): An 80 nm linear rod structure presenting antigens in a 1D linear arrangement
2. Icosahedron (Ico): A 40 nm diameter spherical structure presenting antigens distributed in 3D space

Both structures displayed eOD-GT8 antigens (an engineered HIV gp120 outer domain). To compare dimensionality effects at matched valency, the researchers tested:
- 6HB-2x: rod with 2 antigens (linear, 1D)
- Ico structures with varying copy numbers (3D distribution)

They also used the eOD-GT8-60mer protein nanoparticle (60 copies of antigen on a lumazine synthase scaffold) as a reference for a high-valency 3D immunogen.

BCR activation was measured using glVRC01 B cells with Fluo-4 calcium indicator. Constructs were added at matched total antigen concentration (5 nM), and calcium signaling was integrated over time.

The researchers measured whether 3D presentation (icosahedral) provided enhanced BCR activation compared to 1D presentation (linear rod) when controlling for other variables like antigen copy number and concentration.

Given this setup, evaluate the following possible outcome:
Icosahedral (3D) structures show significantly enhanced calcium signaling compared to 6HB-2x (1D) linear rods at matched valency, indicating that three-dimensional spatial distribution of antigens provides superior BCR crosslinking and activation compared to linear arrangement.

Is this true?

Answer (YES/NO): NO